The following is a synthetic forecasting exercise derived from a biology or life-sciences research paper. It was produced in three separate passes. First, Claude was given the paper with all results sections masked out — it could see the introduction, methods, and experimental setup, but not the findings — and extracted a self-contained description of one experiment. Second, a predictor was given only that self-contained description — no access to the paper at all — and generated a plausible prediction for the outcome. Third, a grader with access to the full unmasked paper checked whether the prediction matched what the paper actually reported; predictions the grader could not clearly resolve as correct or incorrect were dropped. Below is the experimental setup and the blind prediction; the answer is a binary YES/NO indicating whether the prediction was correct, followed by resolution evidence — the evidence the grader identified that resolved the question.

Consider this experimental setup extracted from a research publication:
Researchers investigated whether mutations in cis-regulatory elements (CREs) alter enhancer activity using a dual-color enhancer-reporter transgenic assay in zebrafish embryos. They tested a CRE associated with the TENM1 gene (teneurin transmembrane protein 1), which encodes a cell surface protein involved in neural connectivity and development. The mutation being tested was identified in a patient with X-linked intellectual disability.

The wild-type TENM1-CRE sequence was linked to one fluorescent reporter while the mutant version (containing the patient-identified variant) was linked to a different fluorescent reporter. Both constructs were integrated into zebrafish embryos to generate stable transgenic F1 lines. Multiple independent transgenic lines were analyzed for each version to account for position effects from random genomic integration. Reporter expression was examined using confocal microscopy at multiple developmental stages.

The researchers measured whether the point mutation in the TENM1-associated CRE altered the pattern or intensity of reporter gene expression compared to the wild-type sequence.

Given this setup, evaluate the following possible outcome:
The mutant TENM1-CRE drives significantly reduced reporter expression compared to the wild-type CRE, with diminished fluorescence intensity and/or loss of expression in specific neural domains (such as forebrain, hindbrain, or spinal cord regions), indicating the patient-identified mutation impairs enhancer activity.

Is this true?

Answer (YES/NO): YES